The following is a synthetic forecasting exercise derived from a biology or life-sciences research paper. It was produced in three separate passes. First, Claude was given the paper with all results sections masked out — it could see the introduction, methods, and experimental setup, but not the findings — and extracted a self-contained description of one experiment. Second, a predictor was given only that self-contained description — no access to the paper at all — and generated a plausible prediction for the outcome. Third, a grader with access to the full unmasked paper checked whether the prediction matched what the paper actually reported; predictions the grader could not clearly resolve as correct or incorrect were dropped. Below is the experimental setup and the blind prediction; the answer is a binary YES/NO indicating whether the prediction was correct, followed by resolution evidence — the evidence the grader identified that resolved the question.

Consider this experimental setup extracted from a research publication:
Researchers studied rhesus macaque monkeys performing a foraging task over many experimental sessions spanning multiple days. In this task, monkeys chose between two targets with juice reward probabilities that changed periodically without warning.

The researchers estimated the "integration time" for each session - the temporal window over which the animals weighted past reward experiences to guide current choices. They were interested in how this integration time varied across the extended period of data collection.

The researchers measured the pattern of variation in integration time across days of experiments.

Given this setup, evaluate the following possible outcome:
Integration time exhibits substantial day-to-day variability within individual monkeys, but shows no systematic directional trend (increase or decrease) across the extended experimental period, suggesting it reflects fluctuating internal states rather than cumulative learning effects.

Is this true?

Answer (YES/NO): NO